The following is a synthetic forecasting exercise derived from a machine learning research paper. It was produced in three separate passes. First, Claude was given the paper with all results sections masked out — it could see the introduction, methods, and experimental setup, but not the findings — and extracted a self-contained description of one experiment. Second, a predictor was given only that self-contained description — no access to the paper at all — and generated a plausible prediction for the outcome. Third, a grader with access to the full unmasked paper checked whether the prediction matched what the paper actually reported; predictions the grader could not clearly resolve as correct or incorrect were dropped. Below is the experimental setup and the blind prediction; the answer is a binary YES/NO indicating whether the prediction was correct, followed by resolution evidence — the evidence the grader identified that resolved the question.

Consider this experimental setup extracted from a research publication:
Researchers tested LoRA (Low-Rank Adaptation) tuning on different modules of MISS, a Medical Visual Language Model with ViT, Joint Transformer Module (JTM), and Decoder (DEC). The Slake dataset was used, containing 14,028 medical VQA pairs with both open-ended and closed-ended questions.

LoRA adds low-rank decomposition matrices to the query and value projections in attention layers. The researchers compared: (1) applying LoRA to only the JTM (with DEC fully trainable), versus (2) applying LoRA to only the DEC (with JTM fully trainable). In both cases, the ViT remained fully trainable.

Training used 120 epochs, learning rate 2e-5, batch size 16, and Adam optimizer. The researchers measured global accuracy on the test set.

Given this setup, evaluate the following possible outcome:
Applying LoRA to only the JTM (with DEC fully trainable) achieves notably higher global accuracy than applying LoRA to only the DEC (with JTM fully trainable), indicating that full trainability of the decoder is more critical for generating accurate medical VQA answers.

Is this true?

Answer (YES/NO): NO